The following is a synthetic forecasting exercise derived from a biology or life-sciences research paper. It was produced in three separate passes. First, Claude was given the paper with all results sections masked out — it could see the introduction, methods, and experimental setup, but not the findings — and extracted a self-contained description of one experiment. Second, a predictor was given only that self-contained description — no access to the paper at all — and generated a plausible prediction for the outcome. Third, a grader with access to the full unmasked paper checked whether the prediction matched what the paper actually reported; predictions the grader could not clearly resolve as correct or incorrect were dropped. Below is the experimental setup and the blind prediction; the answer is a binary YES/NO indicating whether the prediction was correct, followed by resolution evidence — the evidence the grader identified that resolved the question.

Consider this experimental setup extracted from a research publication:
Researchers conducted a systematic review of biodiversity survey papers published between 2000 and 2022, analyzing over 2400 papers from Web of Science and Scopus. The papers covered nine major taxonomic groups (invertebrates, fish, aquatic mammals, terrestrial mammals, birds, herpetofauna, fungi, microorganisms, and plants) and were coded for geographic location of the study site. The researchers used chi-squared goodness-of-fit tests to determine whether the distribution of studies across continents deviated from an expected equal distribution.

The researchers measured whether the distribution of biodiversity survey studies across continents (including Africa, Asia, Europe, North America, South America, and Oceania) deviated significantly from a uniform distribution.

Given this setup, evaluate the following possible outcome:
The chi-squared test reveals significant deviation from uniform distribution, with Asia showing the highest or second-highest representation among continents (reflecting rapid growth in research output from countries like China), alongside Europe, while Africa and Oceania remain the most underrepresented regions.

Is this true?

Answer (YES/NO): NO